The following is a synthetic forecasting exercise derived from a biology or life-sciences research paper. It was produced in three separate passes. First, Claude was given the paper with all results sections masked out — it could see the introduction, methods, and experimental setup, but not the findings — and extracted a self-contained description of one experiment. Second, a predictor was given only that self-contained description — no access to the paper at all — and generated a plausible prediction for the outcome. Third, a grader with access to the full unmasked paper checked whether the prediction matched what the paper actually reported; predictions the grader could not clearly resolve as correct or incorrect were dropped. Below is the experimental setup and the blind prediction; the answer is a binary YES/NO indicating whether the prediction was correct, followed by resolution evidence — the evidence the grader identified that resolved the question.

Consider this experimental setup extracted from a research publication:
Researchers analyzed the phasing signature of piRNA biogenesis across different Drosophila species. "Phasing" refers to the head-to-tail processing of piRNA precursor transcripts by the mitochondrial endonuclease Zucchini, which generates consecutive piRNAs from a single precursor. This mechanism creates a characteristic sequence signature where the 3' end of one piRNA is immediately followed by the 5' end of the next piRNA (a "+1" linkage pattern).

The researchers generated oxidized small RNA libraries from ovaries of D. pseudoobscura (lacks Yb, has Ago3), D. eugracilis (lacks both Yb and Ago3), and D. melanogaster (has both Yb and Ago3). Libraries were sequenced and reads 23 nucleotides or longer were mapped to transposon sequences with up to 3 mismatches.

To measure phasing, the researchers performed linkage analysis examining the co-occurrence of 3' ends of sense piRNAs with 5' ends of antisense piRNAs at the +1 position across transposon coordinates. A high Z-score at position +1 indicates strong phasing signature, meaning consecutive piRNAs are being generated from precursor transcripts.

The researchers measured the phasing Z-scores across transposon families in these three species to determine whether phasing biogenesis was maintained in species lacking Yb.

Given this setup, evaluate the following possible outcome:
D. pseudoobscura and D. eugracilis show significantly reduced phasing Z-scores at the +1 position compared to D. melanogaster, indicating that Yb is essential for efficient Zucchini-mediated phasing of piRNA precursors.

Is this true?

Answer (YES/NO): NO